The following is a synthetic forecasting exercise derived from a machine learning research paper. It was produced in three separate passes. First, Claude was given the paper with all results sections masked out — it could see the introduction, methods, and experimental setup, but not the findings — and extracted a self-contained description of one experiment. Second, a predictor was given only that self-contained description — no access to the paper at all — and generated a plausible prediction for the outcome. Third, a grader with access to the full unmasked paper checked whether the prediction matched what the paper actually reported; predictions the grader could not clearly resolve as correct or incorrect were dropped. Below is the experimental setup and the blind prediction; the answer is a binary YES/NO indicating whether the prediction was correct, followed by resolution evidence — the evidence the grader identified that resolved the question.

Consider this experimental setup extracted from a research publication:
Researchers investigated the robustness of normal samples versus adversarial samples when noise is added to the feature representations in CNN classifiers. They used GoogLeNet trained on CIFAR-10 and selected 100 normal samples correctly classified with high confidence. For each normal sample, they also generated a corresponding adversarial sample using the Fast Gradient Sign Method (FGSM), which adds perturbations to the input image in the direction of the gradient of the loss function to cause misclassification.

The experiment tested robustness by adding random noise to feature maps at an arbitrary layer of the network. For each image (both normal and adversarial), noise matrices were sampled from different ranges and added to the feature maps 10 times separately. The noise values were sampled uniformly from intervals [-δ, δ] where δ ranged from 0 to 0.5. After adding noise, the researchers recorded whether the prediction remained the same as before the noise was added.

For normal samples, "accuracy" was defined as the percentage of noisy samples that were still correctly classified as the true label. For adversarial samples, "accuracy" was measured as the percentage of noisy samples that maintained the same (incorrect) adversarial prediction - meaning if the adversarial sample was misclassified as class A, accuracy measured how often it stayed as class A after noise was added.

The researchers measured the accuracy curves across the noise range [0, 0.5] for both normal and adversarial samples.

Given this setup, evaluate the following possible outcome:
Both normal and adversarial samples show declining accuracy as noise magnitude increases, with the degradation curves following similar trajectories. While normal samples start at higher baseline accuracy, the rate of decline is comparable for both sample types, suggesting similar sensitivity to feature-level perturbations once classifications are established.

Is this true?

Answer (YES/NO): NO